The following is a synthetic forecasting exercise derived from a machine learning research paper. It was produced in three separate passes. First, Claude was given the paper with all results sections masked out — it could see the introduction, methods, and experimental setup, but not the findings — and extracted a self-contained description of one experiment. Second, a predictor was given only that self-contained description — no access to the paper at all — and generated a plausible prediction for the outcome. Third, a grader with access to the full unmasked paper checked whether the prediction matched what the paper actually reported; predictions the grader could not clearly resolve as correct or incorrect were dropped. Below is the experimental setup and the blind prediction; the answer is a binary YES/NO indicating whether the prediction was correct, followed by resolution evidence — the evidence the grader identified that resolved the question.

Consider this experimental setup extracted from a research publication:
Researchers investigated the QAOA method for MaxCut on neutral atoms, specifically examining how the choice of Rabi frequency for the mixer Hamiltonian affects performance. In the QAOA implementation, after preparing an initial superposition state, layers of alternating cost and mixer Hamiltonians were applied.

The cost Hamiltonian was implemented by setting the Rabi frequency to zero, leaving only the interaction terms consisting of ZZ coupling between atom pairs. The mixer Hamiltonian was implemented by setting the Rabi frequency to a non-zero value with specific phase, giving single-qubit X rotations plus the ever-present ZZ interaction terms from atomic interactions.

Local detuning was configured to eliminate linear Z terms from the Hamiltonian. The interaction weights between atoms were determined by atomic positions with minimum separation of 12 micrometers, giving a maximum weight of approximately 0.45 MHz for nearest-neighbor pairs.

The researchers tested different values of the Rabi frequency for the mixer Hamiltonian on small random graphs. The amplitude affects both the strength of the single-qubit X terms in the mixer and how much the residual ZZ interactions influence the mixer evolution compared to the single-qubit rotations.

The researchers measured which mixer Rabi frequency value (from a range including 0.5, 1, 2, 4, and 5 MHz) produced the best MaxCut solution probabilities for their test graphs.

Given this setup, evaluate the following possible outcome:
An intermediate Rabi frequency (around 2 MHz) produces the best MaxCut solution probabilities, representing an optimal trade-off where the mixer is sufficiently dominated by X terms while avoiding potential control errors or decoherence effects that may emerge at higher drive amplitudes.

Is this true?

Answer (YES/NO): YES